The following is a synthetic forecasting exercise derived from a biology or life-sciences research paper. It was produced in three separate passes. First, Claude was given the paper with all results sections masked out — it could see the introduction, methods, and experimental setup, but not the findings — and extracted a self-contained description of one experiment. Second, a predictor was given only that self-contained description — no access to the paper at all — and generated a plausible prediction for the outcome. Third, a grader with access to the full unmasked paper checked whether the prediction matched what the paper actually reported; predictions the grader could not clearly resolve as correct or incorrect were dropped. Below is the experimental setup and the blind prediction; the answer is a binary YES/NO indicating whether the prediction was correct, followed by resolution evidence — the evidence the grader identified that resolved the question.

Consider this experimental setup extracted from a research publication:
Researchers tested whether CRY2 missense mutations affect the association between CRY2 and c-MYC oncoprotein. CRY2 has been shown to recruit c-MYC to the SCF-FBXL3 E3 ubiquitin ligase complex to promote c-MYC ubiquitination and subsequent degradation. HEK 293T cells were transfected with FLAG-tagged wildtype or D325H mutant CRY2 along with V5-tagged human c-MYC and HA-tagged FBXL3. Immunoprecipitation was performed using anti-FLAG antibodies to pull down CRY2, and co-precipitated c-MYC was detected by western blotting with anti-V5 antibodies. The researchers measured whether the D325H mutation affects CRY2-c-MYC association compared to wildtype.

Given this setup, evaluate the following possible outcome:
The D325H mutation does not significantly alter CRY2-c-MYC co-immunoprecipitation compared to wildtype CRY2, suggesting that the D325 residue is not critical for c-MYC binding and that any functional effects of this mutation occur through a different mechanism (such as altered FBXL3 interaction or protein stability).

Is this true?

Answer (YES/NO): YES